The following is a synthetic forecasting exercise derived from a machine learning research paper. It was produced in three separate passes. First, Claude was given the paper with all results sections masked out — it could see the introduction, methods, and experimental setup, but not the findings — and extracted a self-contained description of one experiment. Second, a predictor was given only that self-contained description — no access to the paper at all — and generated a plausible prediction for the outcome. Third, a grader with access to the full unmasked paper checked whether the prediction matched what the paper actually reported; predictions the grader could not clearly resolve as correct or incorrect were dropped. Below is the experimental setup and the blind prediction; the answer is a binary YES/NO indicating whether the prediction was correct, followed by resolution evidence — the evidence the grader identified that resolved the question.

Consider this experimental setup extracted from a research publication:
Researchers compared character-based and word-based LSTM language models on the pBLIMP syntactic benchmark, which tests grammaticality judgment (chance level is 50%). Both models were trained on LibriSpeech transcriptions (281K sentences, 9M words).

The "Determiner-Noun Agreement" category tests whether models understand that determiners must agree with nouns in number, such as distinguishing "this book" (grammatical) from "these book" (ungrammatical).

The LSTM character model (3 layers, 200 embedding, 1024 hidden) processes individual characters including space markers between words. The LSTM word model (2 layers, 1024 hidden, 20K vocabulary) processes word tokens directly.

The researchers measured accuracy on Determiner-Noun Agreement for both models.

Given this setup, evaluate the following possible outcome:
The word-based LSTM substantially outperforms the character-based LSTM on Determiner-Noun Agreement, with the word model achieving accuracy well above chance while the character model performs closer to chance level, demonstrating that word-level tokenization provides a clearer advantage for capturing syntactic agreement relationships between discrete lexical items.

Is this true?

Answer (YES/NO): NO